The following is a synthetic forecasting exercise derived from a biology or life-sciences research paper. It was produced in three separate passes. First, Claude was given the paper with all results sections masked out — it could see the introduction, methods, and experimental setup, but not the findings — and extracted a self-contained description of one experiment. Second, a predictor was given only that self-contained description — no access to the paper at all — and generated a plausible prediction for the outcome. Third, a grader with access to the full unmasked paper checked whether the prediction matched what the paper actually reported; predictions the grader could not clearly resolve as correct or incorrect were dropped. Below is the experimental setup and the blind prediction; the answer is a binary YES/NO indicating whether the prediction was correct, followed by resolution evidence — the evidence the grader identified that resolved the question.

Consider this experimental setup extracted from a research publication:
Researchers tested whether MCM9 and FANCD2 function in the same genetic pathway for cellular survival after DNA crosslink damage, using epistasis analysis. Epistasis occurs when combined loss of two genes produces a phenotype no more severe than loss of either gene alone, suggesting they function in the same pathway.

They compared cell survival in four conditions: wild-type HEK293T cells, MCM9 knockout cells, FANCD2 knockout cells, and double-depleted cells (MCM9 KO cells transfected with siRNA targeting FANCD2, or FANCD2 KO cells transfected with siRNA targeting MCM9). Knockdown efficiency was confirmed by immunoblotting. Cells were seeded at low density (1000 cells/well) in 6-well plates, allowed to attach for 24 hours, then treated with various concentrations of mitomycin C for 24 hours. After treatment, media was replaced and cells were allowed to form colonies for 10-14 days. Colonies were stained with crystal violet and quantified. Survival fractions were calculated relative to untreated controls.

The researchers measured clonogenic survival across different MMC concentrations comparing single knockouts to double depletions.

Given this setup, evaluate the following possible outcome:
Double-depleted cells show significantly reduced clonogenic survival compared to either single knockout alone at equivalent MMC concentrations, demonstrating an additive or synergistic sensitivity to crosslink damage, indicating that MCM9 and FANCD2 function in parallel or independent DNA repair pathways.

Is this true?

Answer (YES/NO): NO